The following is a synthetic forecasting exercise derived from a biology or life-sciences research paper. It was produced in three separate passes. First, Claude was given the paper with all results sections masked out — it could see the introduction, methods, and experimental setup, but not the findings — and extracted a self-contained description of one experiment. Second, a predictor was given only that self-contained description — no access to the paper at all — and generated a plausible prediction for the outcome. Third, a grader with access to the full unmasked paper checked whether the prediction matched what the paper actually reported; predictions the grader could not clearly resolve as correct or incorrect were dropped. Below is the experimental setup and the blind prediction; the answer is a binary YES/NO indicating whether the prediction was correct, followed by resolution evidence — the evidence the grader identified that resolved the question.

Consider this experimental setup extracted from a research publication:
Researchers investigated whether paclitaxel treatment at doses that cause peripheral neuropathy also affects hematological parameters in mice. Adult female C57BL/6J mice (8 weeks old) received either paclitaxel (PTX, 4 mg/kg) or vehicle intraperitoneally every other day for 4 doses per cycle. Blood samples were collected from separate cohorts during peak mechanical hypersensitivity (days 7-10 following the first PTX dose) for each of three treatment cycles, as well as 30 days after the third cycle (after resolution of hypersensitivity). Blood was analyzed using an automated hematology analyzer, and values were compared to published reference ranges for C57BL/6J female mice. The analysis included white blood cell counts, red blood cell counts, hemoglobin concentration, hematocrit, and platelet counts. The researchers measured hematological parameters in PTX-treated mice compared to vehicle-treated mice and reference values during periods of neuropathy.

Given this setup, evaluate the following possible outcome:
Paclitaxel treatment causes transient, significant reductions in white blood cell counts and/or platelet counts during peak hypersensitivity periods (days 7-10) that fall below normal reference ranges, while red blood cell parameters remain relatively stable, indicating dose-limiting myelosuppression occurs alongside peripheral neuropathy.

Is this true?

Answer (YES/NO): NO